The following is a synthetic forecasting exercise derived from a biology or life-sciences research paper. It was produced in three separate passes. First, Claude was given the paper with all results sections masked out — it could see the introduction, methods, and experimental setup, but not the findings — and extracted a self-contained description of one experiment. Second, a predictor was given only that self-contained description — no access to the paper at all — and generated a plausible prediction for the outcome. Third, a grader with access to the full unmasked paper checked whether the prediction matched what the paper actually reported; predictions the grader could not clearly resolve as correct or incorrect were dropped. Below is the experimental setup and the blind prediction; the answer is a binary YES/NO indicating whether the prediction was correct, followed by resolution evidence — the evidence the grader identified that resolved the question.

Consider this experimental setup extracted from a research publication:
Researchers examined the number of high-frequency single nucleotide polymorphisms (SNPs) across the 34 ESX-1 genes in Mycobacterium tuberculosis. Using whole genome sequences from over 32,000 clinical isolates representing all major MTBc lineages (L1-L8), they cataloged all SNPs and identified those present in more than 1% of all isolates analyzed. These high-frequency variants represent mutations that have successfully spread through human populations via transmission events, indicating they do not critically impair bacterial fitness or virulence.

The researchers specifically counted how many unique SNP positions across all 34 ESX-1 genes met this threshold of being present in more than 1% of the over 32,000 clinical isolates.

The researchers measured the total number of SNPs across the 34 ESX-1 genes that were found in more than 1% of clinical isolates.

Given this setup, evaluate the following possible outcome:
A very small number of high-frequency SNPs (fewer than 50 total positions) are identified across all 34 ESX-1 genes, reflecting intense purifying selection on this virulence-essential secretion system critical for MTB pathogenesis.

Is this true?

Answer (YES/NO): YES